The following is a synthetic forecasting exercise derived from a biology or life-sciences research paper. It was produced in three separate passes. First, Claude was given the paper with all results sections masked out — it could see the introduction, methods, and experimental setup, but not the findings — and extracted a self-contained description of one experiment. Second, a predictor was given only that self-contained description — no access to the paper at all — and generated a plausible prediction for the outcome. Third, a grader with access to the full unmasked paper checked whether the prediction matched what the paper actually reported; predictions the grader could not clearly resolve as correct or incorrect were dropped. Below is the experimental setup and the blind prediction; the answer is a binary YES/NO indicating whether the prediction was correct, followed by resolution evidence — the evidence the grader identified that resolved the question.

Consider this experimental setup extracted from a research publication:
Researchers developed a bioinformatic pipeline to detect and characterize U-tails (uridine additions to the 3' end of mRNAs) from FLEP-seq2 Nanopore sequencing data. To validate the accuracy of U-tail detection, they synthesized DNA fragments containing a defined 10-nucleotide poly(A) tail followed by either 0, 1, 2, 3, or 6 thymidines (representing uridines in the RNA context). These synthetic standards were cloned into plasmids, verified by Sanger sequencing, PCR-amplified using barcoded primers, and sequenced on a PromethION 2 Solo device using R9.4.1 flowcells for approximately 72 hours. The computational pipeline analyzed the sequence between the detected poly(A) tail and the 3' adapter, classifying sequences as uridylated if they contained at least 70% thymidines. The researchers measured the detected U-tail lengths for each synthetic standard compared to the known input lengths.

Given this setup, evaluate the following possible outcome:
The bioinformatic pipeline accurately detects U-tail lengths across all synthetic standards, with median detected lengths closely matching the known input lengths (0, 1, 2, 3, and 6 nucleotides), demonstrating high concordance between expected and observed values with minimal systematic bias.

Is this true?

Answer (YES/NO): NO